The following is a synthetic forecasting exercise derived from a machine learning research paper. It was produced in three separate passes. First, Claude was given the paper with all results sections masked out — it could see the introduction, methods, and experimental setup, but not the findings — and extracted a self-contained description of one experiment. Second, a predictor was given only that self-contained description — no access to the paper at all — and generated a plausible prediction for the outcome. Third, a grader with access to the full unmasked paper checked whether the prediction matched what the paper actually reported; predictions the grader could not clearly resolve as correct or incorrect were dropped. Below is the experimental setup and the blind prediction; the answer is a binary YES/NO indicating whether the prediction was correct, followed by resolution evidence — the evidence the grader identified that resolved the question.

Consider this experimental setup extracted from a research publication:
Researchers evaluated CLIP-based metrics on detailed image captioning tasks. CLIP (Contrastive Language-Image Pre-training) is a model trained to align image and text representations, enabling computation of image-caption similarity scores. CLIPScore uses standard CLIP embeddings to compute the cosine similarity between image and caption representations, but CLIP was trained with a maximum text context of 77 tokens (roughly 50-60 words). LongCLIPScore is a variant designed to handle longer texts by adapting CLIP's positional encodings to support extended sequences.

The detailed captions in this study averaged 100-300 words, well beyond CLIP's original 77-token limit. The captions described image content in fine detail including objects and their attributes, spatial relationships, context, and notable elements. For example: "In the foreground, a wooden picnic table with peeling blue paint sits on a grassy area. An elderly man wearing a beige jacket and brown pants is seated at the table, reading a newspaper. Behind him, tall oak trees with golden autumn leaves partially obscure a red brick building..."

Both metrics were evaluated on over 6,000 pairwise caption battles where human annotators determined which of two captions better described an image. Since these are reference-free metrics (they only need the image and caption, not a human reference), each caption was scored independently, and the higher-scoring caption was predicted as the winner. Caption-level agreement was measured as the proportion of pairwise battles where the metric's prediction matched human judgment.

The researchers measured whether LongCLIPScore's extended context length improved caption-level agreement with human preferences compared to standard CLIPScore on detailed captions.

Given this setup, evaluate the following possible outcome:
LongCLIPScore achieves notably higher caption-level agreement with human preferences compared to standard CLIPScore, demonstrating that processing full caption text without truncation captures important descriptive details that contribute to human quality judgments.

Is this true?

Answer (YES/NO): NO